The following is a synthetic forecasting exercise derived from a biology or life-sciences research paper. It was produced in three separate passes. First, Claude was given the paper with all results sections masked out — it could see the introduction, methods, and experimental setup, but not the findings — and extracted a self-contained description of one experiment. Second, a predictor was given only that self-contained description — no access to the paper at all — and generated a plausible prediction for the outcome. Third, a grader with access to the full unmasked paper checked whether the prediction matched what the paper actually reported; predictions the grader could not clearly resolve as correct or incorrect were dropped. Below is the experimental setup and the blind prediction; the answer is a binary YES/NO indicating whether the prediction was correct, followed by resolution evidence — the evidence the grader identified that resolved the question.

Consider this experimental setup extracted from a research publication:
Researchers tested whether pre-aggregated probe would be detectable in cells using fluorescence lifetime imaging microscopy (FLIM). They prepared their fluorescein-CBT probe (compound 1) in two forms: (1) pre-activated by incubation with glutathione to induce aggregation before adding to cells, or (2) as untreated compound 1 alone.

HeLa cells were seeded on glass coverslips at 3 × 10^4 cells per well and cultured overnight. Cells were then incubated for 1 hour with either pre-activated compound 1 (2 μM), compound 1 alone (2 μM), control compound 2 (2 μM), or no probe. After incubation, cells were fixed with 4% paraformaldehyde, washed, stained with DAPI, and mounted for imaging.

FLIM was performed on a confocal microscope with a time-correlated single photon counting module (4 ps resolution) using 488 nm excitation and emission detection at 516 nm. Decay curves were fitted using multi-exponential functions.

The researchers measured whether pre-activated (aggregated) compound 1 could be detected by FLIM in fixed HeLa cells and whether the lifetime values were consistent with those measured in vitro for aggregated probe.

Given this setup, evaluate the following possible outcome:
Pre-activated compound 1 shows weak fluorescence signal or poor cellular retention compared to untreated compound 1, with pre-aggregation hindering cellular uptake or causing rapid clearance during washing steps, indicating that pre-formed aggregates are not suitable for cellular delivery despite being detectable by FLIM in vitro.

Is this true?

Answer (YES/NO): NO